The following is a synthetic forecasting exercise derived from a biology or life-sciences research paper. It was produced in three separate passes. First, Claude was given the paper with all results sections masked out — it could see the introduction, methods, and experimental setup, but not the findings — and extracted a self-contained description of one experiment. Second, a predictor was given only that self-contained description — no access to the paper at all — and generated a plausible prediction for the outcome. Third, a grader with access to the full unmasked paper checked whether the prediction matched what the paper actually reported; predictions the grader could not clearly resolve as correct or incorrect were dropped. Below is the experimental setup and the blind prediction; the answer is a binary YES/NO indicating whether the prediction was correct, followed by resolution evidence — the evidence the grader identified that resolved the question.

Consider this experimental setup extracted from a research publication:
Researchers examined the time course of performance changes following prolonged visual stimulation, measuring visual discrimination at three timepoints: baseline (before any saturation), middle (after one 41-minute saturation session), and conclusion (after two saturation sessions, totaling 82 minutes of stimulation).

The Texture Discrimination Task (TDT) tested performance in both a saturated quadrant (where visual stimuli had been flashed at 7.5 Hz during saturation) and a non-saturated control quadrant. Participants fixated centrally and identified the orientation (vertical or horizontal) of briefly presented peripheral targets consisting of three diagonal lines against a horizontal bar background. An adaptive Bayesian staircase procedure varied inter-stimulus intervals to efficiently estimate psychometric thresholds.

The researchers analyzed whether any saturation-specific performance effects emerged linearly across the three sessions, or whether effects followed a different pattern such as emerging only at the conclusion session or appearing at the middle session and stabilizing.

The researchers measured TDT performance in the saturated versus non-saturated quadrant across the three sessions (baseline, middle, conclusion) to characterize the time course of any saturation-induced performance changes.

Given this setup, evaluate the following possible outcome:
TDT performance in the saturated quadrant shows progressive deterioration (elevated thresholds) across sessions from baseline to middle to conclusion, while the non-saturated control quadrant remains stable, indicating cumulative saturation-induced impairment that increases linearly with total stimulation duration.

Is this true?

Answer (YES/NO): NO